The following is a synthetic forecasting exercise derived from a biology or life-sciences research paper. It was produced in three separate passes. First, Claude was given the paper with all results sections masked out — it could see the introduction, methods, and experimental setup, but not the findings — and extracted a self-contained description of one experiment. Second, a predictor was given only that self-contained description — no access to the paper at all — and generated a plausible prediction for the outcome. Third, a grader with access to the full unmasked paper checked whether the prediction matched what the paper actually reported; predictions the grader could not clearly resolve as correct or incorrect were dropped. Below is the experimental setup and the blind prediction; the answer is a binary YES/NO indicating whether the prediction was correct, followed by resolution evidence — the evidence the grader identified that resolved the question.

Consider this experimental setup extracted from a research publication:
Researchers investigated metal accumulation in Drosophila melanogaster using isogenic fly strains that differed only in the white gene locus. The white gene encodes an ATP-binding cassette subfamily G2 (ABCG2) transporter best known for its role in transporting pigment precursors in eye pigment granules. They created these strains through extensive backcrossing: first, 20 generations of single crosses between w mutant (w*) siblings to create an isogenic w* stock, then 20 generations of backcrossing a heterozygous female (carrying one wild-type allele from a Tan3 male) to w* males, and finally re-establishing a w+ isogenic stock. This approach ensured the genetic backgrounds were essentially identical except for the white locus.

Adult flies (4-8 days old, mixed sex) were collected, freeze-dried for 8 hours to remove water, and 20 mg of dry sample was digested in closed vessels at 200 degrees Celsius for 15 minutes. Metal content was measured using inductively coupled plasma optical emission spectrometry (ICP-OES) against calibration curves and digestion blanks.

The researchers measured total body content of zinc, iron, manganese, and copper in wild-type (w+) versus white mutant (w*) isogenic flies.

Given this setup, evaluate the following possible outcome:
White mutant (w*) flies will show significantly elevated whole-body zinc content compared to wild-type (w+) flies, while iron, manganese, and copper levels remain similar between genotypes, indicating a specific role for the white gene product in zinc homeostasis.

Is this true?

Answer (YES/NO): NO